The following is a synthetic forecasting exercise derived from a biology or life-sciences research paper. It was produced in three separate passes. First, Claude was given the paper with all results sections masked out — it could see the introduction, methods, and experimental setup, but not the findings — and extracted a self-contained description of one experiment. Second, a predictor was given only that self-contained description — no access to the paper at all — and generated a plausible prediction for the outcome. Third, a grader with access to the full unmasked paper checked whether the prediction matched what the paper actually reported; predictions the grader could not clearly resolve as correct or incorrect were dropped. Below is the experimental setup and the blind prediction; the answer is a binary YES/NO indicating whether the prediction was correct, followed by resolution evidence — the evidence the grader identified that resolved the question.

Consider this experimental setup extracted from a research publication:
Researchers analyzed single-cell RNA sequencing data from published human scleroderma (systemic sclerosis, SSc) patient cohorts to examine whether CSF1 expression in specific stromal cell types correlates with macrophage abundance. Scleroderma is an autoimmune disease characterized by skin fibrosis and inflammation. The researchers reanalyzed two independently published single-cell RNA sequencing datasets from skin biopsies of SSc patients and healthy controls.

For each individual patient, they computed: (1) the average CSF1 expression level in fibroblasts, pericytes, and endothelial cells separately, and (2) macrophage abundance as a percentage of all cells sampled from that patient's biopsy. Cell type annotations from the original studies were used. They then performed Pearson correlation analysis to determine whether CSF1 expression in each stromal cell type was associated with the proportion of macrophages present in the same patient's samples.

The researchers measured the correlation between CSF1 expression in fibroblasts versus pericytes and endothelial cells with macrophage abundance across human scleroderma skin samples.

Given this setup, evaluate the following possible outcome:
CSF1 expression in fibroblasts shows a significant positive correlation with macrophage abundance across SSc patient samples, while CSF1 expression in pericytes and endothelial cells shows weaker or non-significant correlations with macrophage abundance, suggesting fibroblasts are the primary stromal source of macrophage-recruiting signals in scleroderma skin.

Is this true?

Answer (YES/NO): YES